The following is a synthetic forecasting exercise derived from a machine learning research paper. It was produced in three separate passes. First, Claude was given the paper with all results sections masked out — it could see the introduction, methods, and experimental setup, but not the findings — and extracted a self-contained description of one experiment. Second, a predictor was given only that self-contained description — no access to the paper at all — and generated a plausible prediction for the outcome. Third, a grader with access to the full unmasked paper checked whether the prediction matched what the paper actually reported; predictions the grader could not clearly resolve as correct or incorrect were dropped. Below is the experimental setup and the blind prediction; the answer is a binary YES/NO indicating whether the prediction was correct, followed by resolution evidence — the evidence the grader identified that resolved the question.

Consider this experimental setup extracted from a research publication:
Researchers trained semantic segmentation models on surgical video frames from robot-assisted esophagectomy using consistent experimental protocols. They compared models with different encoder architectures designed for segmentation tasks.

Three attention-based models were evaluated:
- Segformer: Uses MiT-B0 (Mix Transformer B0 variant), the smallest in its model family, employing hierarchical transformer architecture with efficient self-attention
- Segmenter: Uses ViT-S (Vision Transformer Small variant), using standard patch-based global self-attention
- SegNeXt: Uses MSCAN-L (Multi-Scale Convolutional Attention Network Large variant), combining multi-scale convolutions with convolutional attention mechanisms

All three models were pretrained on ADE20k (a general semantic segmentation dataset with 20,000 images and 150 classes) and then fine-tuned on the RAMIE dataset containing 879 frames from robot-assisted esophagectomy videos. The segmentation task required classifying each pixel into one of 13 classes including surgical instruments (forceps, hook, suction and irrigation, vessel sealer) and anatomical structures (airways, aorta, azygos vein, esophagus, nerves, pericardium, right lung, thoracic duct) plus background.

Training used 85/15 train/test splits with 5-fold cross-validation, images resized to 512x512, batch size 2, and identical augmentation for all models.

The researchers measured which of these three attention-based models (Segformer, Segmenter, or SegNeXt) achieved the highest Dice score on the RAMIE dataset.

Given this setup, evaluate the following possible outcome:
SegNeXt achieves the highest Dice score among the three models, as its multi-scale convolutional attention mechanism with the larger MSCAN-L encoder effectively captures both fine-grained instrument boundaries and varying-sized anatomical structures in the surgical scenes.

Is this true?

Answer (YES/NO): YES